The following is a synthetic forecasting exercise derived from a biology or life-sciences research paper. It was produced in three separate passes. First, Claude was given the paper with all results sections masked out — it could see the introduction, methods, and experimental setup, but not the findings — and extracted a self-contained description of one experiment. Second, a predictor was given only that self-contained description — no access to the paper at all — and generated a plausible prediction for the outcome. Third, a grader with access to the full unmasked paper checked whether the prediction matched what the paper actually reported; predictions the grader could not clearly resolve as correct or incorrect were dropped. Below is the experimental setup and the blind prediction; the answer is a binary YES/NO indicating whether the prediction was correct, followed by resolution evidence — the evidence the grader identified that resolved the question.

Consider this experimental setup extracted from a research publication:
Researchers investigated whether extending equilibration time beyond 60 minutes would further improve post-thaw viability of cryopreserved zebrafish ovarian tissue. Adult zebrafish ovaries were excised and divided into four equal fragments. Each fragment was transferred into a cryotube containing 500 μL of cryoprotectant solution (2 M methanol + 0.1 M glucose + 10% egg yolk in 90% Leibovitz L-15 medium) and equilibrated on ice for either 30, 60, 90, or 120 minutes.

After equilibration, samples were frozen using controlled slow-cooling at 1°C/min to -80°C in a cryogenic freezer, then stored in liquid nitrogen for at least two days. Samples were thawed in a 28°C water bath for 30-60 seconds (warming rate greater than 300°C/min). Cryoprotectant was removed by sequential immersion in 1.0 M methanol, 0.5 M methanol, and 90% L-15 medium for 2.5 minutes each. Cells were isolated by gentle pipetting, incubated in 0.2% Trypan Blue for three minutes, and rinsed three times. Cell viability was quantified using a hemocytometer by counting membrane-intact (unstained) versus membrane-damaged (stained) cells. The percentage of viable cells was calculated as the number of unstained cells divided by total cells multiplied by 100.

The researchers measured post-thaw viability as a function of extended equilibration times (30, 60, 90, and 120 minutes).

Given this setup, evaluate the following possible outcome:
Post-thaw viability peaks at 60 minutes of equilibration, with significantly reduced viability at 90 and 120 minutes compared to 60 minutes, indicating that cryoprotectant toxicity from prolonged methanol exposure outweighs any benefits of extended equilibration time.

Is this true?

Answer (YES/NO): NO